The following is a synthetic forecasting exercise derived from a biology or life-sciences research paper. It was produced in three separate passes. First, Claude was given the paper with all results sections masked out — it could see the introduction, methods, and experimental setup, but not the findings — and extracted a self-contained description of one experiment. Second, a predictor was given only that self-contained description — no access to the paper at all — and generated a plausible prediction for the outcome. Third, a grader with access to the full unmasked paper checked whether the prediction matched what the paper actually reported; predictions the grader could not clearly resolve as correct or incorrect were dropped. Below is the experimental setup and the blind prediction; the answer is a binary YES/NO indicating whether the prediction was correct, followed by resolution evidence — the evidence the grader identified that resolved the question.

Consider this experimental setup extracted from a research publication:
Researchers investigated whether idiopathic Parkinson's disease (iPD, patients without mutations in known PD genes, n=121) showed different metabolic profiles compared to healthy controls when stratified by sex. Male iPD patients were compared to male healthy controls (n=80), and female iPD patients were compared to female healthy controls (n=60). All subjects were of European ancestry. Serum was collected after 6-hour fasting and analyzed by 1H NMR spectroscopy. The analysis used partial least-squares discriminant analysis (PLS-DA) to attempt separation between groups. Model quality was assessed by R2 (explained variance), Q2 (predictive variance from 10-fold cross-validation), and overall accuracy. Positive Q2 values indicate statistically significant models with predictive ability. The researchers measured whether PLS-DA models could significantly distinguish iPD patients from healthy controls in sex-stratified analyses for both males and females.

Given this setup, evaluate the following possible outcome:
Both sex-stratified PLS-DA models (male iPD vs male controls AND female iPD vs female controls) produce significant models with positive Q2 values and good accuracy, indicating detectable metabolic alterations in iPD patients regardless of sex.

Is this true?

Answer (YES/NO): YES